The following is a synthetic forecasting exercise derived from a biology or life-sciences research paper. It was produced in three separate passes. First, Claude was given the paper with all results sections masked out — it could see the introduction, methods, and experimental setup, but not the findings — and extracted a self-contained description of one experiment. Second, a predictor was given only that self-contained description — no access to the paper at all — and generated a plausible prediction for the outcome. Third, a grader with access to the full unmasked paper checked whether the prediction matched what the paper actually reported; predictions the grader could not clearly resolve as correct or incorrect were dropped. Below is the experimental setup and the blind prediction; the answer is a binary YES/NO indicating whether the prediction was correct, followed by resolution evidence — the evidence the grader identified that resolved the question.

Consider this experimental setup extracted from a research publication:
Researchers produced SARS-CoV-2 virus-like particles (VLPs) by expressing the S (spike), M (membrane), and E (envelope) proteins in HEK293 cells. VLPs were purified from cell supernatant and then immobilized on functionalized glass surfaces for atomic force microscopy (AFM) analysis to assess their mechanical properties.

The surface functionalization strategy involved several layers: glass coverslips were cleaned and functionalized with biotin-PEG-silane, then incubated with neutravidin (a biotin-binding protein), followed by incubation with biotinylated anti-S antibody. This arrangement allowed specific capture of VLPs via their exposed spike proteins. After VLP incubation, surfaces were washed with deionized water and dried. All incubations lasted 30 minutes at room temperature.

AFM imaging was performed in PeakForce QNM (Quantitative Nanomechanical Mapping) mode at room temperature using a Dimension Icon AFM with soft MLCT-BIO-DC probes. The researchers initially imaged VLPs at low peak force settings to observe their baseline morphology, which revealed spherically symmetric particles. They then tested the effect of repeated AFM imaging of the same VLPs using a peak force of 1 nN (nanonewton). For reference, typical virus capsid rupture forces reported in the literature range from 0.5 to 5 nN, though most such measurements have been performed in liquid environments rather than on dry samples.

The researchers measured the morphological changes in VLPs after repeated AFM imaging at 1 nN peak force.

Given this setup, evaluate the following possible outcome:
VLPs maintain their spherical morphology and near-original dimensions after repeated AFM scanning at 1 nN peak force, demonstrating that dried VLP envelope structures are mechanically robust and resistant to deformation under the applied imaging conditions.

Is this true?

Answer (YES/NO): NO